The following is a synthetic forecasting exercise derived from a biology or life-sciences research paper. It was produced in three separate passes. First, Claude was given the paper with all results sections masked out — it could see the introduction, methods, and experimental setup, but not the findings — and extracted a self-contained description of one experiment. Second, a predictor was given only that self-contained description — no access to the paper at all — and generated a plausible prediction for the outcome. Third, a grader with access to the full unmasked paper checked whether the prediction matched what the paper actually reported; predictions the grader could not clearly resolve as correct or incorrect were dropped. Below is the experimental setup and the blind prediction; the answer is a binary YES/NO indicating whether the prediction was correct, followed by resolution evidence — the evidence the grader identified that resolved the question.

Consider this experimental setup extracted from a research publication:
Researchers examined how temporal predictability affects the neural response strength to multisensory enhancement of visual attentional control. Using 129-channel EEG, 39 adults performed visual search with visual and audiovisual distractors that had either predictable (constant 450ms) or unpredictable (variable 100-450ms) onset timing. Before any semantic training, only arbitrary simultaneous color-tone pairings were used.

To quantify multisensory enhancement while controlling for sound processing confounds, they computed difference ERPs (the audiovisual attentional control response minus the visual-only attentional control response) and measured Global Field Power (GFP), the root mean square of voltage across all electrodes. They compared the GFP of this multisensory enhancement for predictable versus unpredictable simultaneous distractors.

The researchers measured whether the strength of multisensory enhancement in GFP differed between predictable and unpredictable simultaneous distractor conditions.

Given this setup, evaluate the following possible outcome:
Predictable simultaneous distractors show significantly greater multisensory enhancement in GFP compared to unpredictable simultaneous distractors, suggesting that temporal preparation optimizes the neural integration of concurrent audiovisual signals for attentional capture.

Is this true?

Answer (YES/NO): NO